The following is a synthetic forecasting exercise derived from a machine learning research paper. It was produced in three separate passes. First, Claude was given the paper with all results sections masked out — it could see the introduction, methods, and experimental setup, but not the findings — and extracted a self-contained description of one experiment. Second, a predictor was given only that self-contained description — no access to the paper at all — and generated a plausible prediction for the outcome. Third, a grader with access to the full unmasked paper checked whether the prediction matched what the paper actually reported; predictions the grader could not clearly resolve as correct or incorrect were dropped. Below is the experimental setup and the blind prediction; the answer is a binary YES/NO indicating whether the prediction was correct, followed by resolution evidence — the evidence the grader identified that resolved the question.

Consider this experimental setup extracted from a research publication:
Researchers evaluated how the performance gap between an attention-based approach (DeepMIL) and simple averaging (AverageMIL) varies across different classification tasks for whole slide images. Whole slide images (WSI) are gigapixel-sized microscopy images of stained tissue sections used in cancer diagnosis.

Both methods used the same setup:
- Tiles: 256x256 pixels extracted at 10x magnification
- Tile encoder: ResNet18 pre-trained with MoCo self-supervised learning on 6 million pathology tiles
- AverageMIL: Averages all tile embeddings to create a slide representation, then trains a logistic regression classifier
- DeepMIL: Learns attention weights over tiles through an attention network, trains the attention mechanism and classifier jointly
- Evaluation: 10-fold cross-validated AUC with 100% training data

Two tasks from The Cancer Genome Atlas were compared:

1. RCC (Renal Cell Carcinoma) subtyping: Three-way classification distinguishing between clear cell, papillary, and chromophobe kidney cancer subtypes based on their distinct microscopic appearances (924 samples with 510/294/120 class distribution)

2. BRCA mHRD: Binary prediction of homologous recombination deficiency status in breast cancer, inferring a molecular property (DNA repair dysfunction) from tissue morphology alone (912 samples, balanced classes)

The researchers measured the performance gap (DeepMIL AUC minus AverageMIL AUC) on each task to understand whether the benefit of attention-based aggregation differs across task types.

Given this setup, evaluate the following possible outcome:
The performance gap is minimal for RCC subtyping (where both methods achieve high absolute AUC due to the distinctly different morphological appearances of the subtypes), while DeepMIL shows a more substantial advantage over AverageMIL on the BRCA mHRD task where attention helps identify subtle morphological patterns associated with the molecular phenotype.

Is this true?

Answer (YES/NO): YES